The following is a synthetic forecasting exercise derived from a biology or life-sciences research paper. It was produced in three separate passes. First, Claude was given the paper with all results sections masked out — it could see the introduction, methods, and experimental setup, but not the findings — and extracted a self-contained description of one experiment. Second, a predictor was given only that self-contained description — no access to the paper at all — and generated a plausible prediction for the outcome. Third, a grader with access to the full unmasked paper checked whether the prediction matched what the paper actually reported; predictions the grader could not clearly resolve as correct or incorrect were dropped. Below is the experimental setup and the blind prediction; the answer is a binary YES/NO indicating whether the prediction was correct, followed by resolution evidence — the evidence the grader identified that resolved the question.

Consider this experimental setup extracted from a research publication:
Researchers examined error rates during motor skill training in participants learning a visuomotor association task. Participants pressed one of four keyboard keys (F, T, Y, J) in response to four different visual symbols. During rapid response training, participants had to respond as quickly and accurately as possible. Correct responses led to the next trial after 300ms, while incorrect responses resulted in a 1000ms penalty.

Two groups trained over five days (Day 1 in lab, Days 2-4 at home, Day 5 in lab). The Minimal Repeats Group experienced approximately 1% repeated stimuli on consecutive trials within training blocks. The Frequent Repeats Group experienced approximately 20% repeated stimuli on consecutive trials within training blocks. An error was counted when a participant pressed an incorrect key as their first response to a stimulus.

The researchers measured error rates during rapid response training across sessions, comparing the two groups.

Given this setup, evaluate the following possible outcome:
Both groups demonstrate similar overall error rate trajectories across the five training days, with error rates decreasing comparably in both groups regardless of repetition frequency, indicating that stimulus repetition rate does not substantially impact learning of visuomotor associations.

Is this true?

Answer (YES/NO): NO